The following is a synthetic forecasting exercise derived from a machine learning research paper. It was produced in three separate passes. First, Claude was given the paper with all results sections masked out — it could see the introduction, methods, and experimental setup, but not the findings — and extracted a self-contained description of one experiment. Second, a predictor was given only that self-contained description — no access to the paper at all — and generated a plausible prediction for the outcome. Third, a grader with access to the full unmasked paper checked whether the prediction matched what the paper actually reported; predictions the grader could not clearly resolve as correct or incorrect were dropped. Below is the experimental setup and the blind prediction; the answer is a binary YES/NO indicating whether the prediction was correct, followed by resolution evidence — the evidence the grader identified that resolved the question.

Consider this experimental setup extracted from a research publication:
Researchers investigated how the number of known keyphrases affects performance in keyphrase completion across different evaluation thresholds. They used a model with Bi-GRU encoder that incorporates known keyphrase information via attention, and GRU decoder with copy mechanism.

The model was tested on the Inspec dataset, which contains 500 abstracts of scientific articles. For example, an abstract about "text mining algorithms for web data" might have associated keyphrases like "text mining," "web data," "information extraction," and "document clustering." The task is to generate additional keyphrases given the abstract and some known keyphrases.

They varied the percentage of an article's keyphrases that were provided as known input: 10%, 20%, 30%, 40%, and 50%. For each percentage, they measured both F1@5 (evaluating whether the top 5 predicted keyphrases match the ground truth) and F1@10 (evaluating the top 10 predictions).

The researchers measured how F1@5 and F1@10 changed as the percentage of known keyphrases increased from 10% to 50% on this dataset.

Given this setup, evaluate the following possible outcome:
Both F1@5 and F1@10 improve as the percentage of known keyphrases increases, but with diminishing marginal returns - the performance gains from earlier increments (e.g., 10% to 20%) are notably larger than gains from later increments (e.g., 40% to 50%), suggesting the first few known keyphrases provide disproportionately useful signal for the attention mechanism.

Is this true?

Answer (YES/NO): NO